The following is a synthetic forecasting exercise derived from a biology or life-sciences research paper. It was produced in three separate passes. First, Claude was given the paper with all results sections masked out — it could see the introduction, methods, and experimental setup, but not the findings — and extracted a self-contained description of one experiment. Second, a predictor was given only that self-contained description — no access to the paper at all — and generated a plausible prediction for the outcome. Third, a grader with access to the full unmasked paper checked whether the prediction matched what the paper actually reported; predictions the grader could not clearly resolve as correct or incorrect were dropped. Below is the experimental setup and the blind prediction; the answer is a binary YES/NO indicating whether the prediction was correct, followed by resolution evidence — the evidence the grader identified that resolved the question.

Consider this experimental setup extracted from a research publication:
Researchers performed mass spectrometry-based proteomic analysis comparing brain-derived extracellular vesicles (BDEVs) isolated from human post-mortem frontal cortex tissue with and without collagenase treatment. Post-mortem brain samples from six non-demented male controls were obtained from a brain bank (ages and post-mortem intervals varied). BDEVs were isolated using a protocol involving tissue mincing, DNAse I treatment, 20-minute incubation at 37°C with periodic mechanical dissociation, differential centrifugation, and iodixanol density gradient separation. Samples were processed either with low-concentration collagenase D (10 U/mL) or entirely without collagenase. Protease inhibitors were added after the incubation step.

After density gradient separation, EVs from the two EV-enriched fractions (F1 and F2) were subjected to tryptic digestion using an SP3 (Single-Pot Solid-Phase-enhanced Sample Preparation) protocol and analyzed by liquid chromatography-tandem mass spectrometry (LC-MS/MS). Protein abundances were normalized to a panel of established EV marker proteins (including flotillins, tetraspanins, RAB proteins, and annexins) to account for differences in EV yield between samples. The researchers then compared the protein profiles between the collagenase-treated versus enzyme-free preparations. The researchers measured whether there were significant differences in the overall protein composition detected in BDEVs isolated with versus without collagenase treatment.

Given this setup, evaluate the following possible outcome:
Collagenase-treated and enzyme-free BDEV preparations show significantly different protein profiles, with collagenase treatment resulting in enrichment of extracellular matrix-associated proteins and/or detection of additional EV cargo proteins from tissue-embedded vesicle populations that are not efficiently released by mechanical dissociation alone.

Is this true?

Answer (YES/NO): NO